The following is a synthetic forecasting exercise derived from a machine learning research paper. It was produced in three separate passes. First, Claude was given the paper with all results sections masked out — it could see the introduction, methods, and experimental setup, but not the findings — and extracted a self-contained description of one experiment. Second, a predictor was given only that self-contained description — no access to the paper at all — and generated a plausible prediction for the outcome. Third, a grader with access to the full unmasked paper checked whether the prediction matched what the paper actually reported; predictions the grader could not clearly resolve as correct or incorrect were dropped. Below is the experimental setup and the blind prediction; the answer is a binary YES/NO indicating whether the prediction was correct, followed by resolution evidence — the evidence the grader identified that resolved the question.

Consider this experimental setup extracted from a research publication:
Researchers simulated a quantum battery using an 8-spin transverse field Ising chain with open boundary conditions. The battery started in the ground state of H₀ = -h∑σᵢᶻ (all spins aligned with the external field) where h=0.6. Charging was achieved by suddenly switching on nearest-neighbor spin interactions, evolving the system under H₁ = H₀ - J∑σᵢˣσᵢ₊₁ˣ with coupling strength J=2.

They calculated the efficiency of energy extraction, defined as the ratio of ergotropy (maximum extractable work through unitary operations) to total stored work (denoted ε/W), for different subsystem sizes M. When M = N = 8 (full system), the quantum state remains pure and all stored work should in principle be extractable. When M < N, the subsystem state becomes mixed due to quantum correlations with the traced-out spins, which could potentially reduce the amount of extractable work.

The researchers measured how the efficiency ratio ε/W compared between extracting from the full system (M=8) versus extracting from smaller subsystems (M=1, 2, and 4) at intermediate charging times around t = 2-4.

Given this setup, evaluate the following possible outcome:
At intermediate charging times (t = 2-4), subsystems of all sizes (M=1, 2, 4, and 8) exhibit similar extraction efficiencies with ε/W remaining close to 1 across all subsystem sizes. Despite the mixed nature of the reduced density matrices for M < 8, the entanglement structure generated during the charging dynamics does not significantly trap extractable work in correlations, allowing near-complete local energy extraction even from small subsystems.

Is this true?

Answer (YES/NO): NO